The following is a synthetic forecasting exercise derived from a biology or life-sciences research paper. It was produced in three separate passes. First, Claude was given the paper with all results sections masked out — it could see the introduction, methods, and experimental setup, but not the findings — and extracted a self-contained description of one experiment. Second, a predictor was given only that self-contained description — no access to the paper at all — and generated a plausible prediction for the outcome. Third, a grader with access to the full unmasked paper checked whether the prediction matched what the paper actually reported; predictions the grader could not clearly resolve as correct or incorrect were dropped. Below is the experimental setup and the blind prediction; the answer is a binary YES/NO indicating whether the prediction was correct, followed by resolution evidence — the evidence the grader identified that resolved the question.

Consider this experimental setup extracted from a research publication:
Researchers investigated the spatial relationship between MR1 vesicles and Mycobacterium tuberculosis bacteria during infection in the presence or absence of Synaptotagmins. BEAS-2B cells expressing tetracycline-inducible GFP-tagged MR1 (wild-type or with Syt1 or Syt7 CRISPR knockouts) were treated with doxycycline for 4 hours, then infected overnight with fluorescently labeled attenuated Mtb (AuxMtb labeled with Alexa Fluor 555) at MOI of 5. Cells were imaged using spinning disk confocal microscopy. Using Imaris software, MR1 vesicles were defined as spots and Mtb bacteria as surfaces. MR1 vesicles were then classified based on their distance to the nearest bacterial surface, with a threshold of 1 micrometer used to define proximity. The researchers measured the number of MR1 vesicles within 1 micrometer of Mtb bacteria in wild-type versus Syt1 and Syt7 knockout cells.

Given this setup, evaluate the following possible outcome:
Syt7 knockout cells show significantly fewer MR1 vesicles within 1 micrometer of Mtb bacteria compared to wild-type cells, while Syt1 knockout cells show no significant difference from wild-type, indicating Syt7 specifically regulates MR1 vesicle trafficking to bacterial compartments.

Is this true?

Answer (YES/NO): NO